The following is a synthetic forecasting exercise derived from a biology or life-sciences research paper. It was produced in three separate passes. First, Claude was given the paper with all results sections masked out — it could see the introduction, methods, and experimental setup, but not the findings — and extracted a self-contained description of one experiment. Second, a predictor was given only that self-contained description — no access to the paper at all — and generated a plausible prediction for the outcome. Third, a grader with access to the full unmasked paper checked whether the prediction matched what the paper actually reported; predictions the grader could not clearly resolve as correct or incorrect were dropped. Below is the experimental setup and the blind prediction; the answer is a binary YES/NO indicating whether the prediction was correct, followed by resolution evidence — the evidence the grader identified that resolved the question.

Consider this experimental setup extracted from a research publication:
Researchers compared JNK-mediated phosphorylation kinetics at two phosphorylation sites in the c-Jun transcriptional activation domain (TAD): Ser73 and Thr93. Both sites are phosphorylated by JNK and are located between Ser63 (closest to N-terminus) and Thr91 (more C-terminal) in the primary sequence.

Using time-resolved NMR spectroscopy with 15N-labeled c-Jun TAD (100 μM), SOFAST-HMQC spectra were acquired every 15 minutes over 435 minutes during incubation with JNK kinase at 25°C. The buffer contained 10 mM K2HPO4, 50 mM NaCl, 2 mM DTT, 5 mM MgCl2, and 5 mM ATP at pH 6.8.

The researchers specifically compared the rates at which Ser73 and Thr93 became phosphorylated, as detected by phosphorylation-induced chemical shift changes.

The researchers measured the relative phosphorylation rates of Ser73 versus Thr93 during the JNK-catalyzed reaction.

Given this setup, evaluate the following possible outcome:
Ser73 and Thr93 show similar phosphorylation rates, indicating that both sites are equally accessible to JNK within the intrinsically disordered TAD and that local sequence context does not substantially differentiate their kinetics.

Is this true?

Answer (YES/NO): NO